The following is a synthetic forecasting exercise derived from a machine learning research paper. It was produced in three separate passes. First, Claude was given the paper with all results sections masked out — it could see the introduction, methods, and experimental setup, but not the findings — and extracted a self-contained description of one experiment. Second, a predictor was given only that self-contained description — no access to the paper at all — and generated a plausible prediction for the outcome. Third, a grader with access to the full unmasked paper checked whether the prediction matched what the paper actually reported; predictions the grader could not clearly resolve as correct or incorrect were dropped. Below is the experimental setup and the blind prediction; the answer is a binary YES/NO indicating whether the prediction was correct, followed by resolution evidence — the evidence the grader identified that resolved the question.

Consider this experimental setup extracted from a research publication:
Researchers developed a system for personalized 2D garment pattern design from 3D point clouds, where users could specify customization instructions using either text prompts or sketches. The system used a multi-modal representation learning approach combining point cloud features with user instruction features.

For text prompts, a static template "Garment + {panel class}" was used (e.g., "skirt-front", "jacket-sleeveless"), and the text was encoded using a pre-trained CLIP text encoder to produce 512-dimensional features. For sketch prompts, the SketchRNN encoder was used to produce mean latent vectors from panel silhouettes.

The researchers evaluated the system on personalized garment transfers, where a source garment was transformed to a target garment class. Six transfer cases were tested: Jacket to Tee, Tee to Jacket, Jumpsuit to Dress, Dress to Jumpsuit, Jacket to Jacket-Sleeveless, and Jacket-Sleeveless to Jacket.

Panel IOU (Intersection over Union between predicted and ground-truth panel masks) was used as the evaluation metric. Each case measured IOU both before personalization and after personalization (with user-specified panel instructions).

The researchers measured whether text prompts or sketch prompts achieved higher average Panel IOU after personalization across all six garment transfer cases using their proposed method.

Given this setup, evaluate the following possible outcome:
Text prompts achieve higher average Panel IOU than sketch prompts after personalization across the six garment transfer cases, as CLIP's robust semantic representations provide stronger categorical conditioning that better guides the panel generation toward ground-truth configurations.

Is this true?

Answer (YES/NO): YES